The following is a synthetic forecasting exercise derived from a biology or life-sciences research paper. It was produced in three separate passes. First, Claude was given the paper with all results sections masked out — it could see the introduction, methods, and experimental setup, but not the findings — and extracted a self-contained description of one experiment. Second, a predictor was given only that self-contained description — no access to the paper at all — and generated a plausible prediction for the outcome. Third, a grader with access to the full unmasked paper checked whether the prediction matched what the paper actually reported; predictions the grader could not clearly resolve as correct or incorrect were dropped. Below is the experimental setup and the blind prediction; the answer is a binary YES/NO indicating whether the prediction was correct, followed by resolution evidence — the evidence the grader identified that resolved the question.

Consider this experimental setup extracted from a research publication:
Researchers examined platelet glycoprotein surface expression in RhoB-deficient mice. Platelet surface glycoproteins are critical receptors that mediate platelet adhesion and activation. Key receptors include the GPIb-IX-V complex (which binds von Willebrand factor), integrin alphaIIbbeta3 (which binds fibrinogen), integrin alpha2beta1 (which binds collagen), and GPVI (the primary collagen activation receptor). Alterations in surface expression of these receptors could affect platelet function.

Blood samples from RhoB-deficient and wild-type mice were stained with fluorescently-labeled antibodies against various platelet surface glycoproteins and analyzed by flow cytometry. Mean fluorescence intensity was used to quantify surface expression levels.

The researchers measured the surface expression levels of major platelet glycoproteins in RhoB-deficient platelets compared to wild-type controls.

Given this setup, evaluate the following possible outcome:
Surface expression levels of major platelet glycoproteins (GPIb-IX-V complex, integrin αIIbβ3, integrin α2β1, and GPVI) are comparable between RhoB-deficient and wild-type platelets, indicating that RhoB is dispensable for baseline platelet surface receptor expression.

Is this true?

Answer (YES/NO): NO